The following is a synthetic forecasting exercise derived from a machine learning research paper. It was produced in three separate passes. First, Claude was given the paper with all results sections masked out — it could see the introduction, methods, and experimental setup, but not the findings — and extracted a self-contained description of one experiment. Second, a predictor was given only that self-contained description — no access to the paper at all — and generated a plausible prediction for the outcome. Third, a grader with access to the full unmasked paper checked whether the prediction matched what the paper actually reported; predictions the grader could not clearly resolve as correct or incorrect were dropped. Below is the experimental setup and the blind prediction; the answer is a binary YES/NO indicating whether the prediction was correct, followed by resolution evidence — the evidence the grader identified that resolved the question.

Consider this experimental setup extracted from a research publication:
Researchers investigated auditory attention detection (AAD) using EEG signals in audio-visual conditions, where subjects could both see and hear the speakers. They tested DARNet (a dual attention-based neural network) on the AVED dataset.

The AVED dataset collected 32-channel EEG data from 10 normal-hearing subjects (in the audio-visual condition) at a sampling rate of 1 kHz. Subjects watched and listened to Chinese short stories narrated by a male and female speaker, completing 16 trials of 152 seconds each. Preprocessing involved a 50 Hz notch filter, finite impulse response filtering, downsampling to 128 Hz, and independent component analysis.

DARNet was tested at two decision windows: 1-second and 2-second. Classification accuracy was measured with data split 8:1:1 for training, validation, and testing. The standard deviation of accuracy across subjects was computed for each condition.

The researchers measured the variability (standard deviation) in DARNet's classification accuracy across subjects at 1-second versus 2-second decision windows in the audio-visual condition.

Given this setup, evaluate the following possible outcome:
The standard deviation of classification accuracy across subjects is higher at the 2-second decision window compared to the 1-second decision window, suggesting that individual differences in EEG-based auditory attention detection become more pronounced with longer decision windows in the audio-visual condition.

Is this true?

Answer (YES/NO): YES